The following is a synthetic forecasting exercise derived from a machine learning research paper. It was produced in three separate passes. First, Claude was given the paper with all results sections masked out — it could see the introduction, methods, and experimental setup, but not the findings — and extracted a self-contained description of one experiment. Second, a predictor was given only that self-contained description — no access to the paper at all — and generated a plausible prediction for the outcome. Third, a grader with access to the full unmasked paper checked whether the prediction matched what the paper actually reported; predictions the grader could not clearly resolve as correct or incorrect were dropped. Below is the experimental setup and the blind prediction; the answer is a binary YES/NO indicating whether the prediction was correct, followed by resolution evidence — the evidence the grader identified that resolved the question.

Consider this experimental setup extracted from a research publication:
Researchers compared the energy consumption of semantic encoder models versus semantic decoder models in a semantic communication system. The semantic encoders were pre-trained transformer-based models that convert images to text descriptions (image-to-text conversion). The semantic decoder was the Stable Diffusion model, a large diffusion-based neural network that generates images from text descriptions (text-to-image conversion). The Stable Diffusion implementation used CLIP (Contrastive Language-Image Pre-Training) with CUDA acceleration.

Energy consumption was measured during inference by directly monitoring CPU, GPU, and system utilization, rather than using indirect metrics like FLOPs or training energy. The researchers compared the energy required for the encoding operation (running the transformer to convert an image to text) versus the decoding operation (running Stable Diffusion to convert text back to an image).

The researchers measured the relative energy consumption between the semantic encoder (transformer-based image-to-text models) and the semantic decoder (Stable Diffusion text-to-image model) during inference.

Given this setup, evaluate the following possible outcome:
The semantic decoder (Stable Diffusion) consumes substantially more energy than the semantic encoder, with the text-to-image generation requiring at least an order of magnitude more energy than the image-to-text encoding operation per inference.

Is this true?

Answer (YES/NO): YES